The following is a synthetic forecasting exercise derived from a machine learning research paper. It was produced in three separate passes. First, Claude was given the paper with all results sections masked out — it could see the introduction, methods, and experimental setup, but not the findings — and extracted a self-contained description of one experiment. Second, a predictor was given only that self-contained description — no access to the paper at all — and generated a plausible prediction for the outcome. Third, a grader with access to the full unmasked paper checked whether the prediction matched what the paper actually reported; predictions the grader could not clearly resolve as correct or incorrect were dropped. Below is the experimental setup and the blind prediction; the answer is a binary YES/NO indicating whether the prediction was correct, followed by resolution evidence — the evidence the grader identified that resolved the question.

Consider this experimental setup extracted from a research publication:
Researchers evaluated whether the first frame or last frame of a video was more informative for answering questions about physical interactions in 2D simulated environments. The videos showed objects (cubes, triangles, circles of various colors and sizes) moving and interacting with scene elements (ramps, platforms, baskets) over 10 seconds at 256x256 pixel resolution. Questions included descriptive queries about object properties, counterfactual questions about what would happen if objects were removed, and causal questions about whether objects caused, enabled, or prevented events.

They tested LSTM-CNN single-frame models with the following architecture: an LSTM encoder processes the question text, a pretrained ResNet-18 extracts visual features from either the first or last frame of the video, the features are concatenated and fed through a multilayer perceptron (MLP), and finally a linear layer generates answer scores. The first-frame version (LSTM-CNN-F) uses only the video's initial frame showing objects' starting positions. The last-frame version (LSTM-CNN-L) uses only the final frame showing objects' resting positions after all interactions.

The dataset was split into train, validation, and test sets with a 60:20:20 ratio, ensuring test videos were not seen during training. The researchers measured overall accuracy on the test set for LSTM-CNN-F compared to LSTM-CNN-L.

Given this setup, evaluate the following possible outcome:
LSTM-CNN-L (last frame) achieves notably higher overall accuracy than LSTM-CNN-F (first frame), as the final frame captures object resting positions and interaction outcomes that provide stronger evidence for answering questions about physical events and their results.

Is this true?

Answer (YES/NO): NO